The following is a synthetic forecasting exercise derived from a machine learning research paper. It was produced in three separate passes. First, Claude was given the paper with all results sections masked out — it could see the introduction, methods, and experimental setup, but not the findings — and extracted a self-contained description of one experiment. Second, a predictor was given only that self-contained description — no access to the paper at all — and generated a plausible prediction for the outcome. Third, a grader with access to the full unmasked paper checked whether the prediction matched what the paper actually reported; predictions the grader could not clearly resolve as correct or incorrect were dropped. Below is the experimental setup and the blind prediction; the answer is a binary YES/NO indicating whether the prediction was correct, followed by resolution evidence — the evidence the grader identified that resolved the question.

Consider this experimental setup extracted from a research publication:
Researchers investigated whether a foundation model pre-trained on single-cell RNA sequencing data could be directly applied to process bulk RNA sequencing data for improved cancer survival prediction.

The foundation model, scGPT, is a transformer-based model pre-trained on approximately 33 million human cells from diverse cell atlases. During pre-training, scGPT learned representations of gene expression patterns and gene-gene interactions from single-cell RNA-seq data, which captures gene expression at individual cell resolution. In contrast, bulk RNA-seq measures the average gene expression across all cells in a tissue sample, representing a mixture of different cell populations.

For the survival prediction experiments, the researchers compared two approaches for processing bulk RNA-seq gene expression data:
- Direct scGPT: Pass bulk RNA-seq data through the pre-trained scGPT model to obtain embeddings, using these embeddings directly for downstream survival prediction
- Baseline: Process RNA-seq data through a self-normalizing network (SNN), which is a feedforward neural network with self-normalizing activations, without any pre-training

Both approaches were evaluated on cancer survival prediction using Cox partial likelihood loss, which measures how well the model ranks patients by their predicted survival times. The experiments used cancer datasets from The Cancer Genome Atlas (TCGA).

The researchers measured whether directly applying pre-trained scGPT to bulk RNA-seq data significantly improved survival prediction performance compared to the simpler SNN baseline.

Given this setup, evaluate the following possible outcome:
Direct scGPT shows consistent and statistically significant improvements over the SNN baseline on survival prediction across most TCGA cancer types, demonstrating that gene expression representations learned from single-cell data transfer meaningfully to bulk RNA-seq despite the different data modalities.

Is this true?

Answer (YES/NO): NO